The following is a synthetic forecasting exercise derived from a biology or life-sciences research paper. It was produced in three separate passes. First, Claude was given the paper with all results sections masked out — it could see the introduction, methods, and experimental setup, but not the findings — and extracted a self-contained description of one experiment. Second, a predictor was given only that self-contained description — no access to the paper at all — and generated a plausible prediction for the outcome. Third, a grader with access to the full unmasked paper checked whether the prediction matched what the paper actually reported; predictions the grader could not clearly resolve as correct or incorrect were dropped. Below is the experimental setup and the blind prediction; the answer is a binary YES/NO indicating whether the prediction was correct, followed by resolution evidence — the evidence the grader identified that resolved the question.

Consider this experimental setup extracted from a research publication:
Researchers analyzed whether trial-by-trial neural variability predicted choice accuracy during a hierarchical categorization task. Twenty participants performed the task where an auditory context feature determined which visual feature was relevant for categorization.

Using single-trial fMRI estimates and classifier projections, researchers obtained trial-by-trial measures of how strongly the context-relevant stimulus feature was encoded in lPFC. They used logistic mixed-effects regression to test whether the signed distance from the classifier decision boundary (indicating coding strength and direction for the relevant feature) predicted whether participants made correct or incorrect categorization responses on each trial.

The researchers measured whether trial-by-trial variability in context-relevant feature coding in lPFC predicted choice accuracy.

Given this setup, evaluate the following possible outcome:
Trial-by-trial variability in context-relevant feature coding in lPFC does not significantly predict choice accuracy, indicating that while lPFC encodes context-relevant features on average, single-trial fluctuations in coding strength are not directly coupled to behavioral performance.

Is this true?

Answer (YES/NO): NO